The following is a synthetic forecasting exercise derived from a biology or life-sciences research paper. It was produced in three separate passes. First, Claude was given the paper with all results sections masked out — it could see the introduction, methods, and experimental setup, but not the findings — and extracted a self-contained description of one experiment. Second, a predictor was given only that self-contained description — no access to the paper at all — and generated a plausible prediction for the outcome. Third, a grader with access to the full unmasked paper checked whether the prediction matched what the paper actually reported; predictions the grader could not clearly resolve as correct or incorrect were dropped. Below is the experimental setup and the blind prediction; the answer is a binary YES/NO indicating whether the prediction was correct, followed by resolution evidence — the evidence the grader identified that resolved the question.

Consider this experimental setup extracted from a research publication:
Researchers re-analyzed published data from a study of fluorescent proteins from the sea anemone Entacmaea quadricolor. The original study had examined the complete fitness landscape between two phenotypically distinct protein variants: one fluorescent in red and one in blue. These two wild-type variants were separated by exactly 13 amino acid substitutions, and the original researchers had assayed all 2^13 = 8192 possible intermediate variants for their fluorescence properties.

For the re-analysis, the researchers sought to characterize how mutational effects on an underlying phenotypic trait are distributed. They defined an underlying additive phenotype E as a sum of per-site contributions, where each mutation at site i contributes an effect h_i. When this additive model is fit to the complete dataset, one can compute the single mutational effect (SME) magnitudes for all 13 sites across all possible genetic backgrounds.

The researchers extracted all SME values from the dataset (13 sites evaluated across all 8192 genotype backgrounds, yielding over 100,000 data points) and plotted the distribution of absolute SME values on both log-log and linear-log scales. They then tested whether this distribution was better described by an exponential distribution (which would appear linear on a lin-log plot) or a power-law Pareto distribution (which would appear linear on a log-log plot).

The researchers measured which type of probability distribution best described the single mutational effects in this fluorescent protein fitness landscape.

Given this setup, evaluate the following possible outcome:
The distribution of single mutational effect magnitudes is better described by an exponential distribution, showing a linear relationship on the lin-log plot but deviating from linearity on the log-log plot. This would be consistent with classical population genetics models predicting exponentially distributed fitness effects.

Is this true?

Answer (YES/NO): NO